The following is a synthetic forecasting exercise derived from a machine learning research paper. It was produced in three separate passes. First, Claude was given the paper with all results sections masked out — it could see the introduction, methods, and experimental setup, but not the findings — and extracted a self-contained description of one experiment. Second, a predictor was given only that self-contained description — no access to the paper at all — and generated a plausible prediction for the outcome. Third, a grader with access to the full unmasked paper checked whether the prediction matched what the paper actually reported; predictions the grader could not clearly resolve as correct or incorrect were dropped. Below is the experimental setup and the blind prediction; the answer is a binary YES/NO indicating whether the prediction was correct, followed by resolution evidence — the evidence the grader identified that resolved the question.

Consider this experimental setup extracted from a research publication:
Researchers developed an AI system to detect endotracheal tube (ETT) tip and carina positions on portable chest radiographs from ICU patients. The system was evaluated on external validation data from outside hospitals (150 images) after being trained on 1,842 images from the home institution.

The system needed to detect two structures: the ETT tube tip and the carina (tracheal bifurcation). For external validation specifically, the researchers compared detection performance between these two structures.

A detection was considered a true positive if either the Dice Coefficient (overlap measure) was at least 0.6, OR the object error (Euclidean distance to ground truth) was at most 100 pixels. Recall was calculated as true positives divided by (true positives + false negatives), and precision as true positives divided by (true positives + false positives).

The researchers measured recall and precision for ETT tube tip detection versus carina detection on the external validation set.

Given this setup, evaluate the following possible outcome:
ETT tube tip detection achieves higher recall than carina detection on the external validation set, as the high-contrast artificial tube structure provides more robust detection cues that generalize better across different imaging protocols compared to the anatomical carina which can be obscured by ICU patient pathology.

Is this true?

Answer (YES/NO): NO